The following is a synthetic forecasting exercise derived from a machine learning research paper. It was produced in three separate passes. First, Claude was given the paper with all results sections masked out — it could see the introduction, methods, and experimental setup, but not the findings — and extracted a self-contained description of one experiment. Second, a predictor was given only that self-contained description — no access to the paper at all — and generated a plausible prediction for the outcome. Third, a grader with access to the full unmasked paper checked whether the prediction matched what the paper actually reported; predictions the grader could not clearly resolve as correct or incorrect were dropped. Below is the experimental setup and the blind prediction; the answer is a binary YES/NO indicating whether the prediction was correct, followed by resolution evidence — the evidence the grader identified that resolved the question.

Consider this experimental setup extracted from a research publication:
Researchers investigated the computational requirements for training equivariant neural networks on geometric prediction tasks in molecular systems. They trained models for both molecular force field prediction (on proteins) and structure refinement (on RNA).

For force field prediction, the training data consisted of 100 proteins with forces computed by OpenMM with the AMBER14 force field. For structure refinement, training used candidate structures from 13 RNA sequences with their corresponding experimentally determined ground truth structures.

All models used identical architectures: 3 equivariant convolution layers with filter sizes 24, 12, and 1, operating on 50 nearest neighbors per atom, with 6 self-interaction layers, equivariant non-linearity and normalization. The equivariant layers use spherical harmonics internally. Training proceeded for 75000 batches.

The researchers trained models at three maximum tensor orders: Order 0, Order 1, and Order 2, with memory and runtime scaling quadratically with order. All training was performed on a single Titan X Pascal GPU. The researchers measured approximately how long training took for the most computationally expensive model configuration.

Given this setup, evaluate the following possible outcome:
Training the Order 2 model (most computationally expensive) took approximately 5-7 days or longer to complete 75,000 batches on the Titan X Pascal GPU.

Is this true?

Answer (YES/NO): NO